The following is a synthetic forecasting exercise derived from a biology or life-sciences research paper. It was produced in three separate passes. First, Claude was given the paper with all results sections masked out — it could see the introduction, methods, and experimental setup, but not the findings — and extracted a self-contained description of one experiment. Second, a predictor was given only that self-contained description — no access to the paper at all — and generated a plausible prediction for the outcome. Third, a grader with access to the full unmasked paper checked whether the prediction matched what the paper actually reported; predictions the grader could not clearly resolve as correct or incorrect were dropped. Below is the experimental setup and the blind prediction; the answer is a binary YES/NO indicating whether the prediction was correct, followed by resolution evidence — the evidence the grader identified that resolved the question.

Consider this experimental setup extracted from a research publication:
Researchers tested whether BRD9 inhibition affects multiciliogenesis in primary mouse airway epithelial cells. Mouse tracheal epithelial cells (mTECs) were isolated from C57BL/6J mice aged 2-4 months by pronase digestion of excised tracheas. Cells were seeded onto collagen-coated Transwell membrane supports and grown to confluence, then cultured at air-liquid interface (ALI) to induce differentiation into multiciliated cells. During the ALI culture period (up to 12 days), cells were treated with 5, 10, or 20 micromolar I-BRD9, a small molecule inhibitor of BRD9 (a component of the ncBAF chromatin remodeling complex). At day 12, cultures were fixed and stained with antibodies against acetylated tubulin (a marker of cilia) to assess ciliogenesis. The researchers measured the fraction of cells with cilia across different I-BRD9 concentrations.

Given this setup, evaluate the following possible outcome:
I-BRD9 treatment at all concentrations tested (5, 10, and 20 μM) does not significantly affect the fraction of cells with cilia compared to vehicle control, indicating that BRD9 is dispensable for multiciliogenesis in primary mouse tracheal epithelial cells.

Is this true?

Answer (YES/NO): NO